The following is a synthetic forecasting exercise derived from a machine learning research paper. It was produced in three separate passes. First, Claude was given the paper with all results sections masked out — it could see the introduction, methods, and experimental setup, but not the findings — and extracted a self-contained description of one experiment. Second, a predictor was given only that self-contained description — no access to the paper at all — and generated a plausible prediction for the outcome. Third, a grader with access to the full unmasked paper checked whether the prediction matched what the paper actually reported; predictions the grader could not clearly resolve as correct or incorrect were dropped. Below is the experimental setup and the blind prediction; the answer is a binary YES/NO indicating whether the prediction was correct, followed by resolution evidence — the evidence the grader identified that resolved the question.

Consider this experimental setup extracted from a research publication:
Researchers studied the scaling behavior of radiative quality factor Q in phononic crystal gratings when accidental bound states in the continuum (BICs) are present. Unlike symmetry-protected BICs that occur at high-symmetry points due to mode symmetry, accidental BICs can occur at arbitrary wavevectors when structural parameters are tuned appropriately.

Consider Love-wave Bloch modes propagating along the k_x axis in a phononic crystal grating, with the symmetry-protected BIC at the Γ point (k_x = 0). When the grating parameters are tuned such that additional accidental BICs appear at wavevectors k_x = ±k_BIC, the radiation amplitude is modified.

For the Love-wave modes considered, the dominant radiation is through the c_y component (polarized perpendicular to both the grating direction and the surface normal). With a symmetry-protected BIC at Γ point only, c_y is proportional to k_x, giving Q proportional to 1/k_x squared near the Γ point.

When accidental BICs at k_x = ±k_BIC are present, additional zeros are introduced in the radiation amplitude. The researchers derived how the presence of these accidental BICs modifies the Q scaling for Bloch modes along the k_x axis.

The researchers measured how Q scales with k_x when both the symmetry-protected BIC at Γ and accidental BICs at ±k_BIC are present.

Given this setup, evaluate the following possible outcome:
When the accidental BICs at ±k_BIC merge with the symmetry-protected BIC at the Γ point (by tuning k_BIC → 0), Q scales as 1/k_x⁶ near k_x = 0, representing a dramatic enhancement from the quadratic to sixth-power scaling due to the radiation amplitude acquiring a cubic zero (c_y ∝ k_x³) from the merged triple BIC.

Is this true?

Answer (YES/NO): YES